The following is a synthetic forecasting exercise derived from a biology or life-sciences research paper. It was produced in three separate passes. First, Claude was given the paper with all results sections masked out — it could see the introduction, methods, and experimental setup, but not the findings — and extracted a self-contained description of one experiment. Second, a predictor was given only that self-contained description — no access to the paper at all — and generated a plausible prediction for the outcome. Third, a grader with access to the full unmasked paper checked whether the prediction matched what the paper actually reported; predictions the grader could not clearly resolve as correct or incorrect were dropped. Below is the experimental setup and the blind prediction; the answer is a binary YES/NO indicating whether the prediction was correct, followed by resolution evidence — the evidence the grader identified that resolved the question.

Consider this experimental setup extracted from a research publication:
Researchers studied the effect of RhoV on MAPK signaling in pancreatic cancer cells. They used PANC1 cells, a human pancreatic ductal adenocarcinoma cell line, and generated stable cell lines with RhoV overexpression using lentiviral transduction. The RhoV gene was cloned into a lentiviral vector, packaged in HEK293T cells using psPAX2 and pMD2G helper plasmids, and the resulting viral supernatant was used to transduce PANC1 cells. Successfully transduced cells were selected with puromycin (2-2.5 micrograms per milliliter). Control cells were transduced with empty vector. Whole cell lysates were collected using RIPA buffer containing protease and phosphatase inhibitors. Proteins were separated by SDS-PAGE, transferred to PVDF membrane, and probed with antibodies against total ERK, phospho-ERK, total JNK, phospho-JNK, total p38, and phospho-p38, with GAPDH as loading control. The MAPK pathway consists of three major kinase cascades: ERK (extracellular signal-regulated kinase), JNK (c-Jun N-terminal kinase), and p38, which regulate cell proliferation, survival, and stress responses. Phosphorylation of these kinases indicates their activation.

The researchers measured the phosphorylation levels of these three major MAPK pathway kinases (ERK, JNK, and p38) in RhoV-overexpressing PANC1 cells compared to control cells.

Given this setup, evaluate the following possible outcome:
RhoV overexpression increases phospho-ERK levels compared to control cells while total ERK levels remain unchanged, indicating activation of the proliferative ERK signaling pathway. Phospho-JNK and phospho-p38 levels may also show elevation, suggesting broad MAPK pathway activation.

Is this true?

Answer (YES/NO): YES